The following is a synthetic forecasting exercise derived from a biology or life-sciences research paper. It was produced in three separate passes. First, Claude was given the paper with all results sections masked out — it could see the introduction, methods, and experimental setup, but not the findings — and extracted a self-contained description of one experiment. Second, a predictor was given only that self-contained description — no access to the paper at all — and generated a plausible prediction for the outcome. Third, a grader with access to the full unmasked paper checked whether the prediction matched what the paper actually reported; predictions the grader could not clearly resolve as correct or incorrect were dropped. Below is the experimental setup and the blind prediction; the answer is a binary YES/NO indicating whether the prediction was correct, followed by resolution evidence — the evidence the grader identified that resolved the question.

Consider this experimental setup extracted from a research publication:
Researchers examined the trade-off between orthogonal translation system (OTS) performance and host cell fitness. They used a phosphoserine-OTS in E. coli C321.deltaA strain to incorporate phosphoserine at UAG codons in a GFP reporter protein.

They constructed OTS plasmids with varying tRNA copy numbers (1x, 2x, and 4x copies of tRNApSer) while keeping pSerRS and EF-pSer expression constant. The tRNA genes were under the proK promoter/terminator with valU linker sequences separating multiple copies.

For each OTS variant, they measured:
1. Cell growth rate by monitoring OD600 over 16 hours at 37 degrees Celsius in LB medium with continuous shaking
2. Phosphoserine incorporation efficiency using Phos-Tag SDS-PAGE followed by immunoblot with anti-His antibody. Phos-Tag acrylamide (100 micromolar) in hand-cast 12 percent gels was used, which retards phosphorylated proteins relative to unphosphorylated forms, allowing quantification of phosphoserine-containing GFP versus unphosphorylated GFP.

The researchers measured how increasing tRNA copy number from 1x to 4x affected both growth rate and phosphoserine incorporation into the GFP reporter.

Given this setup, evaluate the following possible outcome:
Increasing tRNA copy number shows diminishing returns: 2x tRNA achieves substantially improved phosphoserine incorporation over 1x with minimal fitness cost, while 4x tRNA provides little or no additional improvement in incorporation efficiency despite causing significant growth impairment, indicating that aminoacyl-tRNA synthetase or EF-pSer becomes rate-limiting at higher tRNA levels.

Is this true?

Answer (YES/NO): NO